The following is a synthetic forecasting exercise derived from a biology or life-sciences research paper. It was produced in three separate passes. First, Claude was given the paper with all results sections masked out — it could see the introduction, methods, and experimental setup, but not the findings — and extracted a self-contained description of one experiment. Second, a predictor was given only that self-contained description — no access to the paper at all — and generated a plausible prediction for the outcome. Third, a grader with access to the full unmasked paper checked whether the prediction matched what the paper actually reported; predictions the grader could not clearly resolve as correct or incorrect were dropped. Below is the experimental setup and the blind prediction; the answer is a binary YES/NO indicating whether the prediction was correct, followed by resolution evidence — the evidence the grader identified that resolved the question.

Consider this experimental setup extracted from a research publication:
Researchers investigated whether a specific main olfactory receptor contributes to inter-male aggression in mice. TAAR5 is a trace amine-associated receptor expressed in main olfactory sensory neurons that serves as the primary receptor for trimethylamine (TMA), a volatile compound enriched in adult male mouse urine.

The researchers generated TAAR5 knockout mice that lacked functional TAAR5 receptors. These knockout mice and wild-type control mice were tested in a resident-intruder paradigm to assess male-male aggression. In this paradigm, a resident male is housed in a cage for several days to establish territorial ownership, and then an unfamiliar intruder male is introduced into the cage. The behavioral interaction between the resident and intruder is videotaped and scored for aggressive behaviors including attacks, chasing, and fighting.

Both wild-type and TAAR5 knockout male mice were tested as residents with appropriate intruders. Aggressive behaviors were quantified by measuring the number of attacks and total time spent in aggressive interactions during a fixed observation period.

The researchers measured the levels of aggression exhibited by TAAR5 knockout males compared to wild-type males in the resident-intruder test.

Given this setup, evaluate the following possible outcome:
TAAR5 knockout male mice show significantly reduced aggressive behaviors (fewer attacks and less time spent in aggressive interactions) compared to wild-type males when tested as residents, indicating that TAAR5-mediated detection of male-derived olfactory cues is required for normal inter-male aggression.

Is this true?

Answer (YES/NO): YES